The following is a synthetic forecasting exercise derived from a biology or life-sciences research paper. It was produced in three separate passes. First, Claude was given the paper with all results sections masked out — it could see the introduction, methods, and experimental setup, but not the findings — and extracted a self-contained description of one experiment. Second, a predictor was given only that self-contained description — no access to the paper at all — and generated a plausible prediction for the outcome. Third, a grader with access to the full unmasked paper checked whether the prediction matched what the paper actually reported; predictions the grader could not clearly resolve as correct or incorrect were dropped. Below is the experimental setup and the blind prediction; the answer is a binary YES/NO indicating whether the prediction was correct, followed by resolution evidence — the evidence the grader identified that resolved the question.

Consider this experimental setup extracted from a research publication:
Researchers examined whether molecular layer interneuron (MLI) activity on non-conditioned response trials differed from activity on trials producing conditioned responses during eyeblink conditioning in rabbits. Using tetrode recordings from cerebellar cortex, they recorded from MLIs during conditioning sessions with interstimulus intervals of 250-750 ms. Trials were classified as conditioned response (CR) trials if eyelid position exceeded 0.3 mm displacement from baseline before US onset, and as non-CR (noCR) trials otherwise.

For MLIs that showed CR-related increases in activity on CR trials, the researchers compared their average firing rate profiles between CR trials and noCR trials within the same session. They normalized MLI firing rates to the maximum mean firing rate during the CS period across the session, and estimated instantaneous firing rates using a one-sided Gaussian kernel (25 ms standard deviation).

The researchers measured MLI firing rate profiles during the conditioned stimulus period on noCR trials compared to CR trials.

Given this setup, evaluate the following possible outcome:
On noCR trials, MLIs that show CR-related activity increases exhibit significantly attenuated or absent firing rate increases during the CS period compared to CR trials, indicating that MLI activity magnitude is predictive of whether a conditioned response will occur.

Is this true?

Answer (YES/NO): YES